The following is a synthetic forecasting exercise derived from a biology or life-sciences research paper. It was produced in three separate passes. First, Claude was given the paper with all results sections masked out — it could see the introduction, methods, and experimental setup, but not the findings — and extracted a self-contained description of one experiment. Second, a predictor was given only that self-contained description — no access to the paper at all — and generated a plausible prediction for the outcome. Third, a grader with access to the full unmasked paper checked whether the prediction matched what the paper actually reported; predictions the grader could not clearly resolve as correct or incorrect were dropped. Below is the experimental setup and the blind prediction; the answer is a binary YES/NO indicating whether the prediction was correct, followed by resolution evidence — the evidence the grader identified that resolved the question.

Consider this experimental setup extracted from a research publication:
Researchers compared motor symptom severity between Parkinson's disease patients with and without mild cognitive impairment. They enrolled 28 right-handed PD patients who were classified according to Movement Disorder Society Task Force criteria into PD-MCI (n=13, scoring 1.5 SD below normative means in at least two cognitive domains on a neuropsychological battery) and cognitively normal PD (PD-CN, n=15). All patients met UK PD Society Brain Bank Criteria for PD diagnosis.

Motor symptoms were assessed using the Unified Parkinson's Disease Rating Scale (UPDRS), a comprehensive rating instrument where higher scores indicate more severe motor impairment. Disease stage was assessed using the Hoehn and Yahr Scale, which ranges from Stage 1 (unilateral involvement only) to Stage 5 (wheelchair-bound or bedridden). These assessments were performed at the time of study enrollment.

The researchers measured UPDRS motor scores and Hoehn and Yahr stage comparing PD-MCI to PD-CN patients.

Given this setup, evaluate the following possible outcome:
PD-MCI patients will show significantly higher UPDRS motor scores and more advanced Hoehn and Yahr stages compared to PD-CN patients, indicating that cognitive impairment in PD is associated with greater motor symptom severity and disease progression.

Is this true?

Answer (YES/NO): NO